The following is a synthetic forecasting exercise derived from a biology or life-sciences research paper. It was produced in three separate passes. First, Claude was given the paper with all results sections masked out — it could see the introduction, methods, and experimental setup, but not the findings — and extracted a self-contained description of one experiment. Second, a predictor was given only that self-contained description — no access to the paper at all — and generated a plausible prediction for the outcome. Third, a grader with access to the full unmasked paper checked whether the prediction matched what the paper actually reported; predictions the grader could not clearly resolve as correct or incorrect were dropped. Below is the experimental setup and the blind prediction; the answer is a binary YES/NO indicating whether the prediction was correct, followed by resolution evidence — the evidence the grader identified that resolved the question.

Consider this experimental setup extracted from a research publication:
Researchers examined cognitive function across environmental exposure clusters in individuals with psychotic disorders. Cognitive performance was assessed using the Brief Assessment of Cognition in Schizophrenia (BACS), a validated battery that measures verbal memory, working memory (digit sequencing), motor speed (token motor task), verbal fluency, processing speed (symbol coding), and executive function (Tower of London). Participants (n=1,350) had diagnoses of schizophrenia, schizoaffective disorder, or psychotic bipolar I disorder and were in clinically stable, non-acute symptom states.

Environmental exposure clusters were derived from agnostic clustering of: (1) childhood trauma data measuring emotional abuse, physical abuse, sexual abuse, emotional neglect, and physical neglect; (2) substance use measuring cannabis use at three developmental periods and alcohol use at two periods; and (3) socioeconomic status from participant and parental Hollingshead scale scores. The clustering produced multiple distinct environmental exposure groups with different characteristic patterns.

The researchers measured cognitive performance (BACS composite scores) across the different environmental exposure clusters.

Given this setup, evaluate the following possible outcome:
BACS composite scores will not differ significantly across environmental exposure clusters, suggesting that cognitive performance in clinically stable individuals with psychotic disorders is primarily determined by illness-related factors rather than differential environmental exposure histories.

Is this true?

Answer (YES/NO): NO